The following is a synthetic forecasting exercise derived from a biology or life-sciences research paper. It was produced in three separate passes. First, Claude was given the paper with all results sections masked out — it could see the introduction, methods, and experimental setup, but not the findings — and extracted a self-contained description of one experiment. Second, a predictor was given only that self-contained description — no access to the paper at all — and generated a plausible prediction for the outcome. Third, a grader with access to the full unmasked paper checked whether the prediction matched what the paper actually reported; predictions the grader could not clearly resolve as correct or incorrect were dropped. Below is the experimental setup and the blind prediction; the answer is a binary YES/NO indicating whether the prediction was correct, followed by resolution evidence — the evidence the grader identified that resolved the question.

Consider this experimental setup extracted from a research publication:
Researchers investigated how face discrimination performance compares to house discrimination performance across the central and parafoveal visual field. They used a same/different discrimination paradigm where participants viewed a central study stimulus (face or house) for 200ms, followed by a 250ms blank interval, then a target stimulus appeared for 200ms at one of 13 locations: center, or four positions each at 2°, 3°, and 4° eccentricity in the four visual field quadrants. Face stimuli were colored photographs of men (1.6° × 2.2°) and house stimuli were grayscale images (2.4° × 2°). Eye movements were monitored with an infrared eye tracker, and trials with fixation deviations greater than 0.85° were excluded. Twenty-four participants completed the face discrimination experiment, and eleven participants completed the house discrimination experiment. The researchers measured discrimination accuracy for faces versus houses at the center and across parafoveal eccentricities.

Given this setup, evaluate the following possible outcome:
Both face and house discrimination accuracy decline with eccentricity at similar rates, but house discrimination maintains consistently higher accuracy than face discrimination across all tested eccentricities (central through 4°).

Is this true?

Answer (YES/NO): NO